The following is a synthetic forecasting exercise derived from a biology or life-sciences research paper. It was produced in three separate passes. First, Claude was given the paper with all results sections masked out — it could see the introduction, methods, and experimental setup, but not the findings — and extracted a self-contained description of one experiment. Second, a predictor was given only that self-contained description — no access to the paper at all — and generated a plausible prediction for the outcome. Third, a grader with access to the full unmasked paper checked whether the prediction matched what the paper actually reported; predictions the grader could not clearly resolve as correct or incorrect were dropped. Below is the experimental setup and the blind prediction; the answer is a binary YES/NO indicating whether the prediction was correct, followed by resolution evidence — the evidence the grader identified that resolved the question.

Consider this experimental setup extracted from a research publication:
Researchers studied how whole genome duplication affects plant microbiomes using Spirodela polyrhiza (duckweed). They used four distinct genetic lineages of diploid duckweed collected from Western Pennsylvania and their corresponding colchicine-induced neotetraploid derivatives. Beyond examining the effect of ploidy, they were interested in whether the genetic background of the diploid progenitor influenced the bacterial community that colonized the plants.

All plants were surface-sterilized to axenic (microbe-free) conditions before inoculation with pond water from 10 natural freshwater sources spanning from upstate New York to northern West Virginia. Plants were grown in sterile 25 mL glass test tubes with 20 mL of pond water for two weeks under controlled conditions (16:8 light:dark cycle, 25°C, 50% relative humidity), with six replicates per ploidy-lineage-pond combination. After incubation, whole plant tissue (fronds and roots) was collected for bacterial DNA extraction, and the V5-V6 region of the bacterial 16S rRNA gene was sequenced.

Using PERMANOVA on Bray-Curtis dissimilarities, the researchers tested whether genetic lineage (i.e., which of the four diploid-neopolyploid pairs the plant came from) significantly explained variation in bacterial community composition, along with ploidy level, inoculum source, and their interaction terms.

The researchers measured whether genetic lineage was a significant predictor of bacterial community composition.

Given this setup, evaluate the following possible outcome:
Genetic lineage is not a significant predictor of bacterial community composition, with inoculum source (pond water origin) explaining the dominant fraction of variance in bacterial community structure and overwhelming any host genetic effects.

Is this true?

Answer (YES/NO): NO